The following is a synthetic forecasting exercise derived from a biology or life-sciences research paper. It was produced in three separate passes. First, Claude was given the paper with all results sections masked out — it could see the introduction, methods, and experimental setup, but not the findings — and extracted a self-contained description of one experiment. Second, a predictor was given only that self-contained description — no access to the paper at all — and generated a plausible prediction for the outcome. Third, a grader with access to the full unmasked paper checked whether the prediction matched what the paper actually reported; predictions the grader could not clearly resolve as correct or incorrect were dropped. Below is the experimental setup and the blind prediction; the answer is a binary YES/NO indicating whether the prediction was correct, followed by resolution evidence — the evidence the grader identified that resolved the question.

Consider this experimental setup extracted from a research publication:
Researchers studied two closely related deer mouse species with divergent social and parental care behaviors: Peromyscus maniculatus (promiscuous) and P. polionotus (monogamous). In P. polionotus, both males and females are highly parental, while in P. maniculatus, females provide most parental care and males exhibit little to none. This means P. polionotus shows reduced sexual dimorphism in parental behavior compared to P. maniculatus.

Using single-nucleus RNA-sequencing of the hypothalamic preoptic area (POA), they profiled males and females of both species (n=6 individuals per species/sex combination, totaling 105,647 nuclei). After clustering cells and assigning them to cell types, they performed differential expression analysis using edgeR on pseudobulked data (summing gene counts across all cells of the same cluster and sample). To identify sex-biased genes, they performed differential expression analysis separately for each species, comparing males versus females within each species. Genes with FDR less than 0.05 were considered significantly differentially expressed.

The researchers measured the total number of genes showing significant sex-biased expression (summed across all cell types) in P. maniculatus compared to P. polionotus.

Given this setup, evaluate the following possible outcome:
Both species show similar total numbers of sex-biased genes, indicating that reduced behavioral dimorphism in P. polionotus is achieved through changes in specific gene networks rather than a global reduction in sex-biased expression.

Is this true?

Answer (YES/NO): NO